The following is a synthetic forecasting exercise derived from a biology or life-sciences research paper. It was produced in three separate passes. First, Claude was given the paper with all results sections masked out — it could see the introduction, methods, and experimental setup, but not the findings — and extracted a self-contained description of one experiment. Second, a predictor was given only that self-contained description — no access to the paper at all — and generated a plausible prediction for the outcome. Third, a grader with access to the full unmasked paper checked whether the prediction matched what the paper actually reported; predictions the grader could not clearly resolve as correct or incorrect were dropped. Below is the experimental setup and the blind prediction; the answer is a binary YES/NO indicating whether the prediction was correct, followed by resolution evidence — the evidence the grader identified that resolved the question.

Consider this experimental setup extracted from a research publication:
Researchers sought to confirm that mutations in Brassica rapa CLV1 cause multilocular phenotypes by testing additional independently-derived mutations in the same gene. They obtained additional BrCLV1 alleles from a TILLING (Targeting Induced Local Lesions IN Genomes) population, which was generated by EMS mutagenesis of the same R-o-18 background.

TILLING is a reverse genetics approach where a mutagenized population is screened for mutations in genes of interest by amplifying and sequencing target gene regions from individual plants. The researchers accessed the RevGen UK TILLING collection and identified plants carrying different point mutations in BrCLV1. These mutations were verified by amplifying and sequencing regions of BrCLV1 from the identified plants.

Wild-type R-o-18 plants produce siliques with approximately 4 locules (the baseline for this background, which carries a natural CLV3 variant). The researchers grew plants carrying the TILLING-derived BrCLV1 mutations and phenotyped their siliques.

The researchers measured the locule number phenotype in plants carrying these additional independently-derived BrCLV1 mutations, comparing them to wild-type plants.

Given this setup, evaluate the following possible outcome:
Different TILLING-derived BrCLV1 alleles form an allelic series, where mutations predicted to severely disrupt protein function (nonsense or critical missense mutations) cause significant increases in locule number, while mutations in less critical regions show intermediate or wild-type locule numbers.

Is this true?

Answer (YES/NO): NO